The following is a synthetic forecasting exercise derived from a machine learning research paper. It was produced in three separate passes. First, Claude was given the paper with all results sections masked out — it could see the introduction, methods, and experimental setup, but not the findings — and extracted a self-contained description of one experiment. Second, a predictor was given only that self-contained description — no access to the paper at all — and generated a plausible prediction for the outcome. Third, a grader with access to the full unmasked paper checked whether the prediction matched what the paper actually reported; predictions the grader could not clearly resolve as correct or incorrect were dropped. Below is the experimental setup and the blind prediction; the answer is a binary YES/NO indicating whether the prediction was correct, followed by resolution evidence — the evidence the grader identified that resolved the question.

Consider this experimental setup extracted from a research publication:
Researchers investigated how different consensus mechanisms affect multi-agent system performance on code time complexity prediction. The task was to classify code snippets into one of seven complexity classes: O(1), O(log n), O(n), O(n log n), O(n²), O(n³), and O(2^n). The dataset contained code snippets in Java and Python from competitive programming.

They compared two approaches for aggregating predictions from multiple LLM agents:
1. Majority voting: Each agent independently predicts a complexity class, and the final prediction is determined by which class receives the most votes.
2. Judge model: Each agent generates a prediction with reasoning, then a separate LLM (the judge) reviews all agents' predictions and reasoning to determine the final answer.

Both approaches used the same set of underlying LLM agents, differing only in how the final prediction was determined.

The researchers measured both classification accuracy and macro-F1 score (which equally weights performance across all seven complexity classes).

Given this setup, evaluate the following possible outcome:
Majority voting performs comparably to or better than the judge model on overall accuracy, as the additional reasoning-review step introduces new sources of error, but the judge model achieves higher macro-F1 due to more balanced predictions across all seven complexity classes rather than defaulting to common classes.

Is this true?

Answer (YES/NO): NO